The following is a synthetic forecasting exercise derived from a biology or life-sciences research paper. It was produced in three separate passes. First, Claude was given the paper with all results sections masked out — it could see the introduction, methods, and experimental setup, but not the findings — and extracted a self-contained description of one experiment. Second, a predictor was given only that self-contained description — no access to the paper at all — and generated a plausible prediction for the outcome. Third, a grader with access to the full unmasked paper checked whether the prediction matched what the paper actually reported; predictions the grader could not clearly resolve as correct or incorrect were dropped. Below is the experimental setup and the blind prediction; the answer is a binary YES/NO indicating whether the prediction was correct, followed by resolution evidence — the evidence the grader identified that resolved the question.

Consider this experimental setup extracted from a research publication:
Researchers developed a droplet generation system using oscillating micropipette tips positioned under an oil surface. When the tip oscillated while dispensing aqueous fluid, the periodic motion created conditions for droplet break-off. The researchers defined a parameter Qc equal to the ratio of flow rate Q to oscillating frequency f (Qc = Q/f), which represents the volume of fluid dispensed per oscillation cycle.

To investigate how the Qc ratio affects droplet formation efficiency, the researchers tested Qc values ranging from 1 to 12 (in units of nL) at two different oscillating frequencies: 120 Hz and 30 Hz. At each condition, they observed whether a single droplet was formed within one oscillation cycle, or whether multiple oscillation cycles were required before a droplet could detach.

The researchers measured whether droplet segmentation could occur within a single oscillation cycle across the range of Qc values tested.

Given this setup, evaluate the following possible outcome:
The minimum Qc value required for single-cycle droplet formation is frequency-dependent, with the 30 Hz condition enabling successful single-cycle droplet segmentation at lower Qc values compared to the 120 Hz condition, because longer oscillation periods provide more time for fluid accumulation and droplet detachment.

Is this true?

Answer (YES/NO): NO